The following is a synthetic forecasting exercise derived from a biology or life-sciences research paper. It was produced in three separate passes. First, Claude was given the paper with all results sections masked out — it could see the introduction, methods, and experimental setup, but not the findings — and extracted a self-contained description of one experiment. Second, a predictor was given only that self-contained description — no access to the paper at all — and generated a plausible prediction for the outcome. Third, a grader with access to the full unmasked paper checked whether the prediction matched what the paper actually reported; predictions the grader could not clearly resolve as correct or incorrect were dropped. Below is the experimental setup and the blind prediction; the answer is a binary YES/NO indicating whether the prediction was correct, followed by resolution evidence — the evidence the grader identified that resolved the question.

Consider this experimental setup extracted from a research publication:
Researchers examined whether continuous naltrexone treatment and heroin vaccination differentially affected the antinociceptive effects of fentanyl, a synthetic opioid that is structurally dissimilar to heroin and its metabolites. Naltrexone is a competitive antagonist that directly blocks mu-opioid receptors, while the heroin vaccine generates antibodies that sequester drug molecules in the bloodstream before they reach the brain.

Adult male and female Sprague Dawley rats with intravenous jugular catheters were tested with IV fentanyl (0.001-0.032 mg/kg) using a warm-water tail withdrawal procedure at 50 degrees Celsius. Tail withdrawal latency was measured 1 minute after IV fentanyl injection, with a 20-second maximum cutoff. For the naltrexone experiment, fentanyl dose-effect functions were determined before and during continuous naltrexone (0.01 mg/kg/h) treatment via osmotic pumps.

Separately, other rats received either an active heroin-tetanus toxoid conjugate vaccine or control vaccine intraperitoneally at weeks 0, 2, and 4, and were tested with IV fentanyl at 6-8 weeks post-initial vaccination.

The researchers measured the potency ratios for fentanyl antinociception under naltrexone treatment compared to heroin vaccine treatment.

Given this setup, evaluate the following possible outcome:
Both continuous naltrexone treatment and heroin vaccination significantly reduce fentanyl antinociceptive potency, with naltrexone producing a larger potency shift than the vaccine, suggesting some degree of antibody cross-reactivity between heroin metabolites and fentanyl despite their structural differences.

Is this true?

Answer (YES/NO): NO